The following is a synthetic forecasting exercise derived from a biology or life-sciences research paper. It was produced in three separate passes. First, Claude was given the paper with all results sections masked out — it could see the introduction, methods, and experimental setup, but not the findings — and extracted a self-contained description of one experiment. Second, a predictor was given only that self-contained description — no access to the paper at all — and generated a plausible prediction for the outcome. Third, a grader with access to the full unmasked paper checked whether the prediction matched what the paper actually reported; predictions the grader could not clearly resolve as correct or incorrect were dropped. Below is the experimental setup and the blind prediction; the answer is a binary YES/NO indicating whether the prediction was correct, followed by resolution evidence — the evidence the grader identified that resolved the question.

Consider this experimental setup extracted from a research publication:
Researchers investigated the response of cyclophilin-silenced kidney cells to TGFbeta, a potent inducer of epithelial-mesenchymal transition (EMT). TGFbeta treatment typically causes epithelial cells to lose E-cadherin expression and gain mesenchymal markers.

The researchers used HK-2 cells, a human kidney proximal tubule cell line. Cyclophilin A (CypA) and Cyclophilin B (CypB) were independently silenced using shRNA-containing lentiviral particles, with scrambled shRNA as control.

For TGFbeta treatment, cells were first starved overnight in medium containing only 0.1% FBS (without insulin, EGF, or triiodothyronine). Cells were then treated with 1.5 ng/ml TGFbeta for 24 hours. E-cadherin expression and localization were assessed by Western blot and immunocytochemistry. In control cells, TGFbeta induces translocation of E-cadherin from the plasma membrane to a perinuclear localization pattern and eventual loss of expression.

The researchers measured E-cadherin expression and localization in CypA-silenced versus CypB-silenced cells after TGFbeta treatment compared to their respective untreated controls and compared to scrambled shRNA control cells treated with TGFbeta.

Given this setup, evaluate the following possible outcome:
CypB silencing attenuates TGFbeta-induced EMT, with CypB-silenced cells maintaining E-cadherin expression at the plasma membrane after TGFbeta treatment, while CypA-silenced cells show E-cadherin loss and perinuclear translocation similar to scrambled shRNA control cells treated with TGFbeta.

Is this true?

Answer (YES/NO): NO